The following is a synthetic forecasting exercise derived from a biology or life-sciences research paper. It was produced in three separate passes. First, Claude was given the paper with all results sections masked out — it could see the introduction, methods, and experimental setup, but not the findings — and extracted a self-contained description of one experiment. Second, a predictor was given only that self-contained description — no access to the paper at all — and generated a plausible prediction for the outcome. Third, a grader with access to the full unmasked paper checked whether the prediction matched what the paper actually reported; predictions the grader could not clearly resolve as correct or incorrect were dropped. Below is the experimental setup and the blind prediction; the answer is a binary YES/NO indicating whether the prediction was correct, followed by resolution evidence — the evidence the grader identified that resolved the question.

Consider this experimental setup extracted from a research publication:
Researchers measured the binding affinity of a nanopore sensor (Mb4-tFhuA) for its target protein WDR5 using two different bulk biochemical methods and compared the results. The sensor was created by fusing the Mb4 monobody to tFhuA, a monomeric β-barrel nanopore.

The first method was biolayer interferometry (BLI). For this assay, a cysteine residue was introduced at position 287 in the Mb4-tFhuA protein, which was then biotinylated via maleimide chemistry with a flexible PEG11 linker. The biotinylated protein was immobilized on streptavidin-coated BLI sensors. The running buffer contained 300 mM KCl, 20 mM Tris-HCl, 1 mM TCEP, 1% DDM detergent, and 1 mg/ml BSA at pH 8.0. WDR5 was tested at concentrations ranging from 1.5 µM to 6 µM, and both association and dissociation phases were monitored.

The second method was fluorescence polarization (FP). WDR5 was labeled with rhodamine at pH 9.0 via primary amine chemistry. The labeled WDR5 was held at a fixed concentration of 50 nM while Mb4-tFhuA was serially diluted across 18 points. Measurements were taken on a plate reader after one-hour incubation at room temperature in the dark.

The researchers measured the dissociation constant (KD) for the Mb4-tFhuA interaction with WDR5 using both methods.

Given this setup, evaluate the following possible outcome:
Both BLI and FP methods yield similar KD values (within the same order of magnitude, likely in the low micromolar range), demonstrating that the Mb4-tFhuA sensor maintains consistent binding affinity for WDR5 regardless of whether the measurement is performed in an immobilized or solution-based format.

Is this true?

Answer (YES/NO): NO